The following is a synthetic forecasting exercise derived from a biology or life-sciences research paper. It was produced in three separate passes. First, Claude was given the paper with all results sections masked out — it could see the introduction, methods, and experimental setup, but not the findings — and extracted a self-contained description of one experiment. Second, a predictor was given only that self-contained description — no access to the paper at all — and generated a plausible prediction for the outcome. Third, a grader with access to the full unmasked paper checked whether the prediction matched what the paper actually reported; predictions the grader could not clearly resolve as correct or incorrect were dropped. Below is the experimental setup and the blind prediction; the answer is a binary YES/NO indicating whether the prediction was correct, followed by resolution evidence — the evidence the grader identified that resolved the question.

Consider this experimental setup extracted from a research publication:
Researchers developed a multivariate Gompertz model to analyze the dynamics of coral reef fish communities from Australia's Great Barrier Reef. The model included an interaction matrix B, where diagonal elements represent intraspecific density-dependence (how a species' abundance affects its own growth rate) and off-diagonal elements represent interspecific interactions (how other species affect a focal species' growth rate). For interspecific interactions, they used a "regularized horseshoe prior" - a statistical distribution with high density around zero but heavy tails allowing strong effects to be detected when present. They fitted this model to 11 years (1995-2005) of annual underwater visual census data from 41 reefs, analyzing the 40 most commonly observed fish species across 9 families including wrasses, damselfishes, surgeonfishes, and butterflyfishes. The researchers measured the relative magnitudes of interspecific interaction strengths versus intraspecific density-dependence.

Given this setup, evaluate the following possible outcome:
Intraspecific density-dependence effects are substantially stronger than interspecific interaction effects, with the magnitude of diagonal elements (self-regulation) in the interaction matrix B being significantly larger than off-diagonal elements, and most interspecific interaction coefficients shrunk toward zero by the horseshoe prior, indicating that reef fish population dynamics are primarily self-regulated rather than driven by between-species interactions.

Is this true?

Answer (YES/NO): YES